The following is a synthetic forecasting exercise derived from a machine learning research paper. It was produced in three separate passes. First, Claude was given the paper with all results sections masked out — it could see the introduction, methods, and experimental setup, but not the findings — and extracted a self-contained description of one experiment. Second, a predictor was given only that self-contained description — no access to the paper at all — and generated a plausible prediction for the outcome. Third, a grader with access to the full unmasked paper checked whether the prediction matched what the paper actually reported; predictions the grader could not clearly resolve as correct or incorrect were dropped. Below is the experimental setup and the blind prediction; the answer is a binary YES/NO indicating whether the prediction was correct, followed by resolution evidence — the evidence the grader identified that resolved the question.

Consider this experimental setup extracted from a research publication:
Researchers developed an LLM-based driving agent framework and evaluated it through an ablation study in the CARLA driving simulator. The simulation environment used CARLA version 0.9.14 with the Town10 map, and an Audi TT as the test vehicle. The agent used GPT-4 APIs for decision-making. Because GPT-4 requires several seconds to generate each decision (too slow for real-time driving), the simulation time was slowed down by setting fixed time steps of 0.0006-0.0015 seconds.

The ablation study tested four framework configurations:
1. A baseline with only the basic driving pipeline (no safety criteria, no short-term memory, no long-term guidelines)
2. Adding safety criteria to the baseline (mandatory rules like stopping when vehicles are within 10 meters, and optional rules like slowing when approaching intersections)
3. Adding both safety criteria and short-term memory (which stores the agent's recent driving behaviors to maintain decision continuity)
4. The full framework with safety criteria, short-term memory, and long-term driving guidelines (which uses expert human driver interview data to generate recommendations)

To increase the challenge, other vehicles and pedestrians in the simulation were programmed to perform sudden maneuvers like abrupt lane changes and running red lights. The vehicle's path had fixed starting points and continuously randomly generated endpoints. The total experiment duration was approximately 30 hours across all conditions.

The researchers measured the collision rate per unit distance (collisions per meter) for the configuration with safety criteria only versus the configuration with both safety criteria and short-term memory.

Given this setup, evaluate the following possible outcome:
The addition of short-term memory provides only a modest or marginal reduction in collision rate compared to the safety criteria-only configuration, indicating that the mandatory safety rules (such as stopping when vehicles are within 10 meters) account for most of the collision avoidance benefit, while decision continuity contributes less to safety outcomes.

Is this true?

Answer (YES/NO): NO